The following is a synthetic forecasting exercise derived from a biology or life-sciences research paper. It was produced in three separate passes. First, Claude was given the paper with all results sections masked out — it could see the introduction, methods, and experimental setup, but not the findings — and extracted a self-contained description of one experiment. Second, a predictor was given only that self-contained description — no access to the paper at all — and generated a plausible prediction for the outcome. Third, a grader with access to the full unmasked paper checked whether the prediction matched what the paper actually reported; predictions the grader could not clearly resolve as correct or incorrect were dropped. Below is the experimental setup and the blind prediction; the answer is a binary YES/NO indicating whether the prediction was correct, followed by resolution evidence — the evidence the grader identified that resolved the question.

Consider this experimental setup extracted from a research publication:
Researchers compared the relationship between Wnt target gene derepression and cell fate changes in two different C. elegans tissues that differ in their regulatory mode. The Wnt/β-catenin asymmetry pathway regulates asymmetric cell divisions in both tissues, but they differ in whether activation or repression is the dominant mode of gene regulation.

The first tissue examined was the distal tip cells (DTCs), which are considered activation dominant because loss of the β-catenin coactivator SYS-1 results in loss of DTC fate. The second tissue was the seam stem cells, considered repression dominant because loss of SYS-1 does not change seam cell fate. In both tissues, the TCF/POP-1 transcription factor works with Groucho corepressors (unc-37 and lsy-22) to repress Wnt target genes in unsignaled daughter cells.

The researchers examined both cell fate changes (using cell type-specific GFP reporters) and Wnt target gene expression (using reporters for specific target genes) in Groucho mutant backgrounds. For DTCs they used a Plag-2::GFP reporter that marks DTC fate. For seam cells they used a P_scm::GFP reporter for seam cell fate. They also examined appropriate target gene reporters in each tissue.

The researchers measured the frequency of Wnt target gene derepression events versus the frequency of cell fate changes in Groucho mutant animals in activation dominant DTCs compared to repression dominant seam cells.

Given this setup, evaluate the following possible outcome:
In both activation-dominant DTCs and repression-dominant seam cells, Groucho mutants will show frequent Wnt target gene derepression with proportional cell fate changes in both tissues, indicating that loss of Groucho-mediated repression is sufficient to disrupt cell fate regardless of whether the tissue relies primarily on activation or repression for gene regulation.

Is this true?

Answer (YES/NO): NO